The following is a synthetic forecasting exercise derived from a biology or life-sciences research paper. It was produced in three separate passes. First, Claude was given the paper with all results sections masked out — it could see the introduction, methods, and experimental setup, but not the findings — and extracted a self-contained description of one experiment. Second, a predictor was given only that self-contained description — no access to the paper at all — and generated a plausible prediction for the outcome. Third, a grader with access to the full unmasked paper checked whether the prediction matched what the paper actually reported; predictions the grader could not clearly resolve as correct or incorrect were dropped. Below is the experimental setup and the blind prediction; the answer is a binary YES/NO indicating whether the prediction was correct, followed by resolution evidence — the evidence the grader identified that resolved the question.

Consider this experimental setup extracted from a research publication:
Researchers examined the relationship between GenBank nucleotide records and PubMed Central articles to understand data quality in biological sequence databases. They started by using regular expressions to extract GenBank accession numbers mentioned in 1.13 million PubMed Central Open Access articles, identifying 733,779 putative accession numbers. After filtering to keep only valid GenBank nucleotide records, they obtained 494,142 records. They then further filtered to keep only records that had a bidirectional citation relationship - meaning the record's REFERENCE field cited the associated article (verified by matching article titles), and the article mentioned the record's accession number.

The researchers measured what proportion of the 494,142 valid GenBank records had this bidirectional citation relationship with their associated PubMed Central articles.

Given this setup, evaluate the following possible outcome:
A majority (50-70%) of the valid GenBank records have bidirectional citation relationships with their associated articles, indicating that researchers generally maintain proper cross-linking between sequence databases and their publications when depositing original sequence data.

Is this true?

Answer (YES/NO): NO